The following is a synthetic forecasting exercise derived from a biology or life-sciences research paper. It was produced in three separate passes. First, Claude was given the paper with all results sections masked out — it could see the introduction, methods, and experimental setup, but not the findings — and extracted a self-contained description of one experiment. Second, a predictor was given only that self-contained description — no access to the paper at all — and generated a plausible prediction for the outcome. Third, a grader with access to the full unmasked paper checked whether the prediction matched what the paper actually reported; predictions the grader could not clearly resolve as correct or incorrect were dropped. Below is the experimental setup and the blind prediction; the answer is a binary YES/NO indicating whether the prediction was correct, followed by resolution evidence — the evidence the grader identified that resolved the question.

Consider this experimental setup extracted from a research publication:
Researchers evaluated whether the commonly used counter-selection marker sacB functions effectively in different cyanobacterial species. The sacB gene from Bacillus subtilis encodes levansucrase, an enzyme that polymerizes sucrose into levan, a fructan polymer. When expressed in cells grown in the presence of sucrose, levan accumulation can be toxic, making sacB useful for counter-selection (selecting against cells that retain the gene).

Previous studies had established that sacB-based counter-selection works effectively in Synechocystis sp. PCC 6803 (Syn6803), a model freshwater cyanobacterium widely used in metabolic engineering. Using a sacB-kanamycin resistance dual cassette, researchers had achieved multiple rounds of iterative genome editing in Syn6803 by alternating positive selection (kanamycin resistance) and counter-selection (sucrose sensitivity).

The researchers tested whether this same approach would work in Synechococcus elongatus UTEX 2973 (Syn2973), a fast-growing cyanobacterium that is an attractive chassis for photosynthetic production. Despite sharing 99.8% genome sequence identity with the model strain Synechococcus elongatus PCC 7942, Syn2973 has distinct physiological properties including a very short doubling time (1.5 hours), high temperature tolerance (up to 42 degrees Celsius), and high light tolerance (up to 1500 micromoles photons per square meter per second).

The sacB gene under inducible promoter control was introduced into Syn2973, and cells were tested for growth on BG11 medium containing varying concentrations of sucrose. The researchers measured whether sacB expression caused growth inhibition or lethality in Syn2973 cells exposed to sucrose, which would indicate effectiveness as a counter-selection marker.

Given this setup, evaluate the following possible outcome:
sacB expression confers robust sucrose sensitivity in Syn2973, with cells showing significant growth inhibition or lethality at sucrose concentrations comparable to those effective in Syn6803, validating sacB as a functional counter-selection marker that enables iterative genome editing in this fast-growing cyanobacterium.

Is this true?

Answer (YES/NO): NO